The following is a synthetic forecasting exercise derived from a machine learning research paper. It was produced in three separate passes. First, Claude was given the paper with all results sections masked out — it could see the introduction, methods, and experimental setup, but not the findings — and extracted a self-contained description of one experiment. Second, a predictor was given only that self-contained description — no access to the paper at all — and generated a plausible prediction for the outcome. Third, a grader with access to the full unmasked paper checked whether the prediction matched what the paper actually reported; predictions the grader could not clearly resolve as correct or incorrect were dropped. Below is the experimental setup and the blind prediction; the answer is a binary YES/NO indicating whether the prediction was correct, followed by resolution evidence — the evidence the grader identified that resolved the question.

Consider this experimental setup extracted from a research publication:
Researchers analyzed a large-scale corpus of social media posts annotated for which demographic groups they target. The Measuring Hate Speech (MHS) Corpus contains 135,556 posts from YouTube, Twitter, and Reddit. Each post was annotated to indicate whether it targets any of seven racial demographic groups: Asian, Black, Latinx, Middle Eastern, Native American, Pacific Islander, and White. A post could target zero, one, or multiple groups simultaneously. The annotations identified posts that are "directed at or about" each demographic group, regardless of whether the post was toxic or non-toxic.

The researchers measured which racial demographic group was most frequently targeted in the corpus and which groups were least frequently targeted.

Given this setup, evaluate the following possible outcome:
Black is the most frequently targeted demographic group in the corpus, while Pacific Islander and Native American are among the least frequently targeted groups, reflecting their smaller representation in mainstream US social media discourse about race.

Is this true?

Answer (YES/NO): YES